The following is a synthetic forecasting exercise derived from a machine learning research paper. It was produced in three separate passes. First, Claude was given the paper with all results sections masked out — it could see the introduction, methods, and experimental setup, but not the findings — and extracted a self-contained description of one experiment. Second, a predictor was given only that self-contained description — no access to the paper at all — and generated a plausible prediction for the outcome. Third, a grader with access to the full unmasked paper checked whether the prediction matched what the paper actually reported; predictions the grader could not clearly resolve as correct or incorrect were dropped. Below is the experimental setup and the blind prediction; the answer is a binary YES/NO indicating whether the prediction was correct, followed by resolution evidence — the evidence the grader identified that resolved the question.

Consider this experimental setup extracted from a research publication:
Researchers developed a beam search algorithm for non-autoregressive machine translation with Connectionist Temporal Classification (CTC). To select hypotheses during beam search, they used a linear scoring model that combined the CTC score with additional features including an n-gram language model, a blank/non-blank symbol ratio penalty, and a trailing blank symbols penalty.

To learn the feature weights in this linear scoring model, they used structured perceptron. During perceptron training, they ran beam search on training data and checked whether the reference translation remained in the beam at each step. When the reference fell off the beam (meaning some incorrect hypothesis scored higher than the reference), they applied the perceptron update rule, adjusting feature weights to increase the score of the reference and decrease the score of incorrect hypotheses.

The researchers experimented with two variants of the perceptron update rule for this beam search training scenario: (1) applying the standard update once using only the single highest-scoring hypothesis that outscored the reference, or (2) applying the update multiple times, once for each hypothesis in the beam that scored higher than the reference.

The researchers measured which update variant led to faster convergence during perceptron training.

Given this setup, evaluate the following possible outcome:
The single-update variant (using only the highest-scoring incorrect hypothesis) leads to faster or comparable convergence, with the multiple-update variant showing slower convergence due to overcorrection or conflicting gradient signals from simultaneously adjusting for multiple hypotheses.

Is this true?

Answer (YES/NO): NO